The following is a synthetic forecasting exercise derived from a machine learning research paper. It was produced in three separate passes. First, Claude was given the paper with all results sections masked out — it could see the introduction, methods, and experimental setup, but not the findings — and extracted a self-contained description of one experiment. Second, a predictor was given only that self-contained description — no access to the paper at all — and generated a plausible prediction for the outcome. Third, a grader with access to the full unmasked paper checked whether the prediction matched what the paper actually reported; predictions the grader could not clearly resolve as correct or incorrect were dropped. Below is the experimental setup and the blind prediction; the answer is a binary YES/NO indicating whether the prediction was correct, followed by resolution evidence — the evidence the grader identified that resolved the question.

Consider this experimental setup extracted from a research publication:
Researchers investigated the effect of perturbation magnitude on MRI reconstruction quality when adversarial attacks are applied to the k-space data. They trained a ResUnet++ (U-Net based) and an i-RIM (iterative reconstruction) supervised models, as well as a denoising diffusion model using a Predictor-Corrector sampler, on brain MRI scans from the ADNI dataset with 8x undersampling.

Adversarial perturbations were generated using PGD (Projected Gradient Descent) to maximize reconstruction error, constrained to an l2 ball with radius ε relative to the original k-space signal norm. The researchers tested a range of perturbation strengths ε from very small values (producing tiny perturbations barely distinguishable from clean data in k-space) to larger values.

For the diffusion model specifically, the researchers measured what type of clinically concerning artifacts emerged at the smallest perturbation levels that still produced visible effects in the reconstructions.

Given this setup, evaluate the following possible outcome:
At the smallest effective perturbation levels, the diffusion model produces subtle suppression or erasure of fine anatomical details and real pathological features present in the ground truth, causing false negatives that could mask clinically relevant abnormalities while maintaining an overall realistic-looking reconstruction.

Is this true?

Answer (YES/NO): NO